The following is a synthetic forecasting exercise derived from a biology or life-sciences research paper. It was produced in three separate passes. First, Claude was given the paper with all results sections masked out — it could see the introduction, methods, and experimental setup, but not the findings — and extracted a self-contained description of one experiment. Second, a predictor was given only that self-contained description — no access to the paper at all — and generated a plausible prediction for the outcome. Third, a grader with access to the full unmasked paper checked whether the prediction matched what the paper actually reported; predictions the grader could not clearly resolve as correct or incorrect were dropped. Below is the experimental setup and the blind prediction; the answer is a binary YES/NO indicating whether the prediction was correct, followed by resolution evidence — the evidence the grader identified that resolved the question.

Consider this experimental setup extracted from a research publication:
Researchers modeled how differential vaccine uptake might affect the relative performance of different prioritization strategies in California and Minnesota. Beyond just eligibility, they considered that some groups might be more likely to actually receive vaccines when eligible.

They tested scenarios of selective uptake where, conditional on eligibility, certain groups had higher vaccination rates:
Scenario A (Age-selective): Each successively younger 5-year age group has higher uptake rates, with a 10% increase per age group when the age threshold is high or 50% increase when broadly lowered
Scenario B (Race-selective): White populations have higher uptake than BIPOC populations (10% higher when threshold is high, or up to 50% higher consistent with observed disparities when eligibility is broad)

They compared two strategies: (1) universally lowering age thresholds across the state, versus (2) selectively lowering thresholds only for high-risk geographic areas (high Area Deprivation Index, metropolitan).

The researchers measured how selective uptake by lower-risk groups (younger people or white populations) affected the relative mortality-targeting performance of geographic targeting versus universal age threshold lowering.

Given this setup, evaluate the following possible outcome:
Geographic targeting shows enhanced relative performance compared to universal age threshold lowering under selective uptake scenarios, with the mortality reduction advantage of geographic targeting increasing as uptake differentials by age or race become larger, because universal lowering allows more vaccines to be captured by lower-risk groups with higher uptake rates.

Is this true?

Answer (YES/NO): YES